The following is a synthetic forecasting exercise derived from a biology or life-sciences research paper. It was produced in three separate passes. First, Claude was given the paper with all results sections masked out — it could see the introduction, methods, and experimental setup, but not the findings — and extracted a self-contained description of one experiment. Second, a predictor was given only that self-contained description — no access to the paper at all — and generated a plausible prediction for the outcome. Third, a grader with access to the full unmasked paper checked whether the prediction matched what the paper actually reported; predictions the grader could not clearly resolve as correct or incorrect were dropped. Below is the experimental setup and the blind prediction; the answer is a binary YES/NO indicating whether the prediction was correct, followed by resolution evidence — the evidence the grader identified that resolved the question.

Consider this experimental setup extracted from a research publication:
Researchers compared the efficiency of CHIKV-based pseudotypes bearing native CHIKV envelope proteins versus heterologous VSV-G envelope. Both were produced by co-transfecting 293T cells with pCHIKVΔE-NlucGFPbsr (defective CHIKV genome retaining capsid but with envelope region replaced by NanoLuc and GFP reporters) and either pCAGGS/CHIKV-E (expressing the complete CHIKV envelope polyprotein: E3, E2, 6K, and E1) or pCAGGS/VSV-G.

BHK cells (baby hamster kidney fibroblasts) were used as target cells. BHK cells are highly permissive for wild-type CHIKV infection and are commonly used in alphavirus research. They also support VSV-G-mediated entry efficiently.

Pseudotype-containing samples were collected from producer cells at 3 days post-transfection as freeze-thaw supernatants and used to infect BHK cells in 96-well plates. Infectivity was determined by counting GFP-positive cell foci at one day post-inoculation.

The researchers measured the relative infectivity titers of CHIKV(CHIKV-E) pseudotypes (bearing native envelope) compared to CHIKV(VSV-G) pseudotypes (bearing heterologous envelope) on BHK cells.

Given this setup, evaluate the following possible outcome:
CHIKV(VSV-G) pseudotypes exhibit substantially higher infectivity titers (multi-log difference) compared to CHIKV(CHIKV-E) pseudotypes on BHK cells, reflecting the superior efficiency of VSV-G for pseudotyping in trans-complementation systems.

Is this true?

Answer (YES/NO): NO